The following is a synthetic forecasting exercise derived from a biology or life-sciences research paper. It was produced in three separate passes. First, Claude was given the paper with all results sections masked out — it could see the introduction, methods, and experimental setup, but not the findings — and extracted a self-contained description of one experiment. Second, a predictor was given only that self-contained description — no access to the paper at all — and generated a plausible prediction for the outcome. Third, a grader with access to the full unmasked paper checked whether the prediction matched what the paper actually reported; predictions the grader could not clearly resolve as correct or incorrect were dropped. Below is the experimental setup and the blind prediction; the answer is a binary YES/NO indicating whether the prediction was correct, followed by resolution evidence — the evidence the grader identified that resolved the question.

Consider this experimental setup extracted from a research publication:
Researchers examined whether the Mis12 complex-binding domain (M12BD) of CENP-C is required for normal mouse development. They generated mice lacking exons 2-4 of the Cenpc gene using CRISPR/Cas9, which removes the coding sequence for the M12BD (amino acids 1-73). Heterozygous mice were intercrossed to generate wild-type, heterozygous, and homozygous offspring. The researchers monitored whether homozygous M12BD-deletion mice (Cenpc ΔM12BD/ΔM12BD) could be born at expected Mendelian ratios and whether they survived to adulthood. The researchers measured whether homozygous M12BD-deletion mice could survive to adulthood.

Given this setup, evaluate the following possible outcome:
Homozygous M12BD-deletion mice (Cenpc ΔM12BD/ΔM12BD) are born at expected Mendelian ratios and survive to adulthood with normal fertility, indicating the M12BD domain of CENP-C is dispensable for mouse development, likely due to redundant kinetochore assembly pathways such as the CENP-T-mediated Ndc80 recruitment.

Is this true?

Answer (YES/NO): NO